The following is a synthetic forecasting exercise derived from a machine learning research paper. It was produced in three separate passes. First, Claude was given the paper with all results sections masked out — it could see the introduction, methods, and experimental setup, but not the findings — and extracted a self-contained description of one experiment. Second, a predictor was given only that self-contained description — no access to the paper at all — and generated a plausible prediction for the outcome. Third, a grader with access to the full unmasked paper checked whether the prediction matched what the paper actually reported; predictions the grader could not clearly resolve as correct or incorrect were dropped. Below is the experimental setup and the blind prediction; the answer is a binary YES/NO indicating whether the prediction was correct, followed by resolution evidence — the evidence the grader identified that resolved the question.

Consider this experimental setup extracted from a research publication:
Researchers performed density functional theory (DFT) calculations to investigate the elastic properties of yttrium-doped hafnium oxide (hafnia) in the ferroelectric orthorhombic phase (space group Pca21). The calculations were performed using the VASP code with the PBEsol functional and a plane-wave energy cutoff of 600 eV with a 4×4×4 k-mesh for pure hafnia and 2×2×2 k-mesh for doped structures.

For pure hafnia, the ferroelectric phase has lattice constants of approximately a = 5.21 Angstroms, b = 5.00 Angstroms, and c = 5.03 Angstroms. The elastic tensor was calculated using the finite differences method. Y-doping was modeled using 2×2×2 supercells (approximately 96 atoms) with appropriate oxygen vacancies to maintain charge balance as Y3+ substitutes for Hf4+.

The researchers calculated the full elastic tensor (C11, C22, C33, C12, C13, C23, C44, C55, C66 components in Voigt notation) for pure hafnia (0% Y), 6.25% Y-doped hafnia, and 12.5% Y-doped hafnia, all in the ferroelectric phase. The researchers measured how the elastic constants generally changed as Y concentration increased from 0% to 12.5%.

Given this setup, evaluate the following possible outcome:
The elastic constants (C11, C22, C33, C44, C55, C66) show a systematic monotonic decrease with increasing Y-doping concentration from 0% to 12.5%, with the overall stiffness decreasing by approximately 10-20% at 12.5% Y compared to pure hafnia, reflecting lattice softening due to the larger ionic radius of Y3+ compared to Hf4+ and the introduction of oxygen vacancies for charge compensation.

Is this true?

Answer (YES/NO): NO